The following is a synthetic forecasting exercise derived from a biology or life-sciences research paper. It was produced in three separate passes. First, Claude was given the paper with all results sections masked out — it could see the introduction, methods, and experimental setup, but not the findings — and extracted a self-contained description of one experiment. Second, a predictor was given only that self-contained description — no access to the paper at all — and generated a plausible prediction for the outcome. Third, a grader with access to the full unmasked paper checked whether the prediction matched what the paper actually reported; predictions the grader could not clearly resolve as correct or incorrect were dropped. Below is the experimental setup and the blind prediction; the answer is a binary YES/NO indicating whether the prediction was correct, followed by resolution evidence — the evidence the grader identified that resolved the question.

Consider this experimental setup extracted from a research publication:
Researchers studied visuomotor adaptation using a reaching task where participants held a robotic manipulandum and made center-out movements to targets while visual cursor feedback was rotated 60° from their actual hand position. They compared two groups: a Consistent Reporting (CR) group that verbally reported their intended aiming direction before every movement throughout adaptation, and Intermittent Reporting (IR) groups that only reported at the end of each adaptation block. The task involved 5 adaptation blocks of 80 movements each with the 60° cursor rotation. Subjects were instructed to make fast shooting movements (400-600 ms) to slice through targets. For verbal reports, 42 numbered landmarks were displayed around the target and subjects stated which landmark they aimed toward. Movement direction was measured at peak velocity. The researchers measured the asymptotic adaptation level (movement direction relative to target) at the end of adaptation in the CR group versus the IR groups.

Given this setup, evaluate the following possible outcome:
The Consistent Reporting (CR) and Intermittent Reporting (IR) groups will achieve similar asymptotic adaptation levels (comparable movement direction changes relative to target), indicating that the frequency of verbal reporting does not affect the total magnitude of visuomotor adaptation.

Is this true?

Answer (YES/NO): NO